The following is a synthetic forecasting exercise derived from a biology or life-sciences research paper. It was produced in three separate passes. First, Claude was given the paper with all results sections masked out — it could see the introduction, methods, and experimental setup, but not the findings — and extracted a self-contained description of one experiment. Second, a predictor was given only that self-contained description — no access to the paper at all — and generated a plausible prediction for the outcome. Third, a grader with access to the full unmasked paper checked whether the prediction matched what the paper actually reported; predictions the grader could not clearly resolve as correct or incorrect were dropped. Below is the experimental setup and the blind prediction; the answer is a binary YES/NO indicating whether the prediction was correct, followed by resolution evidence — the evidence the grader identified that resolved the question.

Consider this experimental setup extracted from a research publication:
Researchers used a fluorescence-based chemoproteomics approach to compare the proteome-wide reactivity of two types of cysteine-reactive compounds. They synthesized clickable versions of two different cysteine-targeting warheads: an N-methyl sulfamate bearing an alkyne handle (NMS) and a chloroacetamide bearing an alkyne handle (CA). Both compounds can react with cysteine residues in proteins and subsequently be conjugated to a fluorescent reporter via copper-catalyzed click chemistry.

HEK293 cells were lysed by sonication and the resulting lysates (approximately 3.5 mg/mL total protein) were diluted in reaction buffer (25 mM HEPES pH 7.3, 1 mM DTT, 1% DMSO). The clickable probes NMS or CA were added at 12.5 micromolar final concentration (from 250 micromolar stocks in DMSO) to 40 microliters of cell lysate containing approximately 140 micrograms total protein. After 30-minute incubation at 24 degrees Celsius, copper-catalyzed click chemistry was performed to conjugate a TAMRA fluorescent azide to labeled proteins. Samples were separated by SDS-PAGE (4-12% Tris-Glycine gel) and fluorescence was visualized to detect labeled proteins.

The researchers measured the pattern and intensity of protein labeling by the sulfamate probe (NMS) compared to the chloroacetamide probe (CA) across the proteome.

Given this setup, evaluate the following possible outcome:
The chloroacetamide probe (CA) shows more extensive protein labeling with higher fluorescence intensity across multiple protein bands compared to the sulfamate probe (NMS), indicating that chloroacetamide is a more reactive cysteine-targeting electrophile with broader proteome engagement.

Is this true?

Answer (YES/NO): YES